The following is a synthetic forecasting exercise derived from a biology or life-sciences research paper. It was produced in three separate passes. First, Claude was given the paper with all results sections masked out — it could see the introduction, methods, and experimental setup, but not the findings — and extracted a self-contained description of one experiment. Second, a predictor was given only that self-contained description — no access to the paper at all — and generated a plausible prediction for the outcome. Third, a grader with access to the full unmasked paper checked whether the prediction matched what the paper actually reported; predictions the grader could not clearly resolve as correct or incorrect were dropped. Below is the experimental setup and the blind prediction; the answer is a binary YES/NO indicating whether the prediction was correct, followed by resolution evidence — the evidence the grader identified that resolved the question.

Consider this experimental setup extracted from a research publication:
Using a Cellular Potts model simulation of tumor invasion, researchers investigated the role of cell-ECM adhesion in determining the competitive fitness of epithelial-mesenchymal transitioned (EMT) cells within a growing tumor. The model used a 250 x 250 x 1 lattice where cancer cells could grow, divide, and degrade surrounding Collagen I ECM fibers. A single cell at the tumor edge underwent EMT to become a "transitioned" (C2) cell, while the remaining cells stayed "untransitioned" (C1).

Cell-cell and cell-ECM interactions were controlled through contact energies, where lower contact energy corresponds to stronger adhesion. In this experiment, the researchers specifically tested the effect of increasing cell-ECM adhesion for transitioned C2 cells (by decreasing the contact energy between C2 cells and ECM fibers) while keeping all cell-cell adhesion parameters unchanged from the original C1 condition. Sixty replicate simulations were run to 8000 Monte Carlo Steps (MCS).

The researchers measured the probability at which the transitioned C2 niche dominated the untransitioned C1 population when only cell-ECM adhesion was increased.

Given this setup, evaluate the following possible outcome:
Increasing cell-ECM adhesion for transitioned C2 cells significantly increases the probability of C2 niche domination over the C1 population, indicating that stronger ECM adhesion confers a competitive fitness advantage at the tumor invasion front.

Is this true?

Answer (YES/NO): YES